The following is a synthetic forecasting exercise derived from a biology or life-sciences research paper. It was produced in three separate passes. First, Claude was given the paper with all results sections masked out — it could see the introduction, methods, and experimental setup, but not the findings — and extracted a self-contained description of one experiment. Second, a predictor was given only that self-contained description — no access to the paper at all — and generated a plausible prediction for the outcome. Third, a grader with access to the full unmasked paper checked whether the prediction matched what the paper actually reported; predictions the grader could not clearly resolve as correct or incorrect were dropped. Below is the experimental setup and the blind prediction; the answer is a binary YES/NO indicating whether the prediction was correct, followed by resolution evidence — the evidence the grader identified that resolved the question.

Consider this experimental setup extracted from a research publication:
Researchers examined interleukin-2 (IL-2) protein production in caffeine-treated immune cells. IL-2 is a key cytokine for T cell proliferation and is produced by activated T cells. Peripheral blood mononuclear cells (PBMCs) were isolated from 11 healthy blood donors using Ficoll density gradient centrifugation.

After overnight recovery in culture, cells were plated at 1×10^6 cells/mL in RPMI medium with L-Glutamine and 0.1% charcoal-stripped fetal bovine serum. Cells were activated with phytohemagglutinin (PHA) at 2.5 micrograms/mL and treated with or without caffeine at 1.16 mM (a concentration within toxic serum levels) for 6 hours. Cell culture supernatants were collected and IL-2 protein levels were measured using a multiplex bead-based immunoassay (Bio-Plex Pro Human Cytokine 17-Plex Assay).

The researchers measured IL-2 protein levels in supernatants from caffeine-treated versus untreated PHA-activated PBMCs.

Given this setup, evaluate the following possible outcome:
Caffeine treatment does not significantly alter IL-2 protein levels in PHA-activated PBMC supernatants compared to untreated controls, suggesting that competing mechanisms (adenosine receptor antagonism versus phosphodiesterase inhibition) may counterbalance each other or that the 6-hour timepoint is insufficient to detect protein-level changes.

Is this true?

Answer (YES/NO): NO